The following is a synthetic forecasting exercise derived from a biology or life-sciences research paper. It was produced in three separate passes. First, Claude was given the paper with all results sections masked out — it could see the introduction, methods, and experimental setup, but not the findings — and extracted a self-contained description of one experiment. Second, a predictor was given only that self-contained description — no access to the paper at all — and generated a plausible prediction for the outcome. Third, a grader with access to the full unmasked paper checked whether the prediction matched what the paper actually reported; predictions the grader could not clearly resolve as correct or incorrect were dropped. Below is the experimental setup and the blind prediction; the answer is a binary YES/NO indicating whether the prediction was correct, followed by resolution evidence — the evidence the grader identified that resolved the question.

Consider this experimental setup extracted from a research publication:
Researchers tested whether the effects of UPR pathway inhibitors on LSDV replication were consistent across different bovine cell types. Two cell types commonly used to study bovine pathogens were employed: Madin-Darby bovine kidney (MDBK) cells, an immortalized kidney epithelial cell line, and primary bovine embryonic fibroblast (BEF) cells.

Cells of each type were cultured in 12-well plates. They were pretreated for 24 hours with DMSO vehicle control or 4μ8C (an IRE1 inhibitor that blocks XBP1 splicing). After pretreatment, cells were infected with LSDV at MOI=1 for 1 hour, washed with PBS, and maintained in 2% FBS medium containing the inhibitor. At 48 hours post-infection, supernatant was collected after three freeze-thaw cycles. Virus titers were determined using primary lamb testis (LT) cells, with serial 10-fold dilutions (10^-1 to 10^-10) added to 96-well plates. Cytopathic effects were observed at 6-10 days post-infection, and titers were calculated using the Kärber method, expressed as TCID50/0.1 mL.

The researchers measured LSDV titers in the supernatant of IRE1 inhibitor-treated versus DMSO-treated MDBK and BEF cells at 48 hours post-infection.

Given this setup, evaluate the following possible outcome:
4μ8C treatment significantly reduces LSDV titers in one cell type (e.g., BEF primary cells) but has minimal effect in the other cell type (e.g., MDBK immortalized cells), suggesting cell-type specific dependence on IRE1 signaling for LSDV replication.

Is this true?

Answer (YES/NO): NO